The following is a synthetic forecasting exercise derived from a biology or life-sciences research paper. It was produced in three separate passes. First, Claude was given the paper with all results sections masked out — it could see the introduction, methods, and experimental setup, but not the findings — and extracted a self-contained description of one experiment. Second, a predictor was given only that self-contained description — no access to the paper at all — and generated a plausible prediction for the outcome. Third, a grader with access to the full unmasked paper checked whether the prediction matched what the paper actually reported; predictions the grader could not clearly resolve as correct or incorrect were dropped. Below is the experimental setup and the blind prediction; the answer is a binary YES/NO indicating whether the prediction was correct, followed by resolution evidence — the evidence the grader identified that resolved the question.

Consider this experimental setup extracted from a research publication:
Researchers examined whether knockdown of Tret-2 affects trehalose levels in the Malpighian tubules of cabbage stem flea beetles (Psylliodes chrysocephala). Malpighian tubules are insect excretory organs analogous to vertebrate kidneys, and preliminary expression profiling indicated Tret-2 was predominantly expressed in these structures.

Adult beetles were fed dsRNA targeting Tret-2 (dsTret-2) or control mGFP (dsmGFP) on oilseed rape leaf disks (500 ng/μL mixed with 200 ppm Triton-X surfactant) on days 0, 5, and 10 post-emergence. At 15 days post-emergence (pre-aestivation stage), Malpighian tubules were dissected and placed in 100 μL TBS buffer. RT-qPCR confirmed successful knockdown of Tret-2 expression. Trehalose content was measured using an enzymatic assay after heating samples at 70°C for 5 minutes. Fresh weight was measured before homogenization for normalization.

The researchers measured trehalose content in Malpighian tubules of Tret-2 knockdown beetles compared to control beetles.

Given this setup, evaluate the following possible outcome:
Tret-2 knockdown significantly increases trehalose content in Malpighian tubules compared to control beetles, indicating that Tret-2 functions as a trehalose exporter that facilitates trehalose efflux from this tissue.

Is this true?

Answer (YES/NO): NO